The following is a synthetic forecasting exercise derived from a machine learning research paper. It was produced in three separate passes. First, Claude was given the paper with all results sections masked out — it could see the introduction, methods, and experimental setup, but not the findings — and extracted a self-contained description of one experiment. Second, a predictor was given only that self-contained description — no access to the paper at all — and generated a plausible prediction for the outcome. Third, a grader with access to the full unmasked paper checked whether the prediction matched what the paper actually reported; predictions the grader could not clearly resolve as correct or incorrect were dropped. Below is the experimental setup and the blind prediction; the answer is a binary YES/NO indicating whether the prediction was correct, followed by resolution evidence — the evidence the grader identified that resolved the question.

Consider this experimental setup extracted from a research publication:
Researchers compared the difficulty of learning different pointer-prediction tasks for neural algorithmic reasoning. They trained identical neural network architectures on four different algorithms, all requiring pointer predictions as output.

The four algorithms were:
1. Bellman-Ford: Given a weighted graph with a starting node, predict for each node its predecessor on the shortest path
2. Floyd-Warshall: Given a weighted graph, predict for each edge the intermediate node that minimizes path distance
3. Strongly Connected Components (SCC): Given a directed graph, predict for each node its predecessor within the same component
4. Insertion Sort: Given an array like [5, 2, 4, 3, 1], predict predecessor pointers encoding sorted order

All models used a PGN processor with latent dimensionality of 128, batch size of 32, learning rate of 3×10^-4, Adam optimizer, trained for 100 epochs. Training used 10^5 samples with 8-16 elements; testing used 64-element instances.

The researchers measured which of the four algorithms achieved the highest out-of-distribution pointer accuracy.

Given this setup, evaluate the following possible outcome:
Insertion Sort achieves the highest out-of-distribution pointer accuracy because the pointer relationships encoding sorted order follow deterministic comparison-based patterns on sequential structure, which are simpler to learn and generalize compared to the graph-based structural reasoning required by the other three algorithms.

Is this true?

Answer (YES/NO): NO